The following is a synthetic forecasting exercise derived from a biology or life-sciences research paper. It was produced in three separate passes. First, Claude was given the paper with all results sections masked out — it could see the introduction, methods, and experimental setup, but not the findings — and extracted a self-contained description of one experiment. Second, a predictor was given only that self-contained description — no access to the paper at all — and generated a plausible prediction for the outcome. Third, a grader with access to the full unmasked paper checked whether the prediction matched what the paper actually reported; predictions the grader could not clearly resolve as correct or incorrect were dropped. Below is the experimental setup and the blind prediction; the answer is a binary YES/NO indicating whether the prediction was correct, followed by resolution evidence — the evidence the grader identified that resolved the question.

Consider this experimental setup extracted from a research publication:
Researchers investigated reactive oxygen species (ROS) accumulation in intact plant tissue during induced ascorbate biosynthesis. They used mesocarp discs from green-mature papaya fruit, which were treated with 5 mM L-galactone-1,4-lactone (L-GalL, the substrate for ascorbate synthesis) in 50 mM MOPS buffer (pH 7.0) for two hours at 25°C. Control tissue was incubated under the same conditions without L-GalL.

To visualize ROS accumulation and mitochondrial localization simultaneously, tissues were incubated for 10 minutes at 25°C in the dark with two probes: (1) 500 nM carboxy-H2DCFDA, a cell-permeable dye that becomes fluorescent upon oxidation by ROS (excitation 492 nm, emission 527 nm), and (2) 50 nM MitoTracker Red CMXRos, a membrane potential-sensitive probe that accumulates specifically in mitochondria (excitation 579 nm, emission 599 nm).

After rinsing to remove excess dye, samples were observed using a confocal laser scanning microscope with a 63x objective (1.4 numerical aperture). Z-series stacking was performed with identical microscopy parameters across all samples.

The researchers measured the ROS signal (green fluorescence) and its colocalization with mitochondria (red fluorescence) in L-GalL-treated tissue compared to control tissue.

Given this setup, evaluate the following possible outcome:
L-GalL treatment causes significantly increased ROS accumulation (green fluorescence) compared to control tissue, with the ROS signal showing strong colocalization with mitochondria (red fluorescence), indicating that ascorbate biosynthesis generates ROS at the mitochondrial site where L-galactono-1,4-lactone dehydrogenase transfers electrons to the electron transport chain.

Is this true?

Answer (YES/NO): YES